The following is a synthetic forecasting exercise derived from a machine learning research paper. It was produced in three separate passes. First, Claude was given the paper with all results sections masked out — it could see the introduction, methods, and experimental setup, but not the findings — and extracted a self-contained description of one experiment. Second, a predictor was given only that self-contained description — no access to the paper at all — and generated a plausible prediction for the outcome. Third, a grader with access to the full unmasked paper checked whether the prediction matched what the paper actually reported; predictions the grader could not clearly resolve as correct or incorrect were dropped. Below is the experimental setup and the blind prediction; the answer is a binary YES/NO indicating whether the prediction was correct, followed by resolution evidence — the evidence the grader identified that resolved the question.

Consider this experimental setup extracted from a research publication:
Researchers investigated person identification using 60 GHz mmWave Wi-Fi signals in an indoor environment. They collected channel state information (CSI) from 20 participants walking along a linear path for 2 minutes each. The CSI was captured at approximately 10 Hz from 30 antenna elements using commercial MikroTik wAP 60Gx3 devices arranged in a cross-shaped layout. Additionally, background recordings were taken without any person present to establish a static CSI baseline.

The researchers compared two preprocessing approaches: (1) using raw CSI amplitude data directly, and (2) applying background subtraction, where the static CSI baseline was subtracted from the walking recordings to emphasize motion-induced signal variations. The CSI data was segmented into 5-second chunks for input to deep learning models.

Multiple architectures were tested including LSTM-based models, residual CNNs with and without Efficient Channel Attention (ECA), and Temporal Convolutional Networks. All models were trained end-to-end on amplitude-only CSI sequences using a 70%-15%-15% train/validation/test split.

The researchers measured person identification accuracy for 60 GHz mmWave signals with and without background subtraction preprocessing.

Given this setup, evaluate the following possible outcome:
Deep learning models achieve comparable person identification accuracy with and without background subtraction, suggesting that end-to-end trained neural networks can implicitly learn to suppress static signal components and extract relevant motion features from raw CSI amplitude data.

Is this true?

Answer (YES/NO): NO